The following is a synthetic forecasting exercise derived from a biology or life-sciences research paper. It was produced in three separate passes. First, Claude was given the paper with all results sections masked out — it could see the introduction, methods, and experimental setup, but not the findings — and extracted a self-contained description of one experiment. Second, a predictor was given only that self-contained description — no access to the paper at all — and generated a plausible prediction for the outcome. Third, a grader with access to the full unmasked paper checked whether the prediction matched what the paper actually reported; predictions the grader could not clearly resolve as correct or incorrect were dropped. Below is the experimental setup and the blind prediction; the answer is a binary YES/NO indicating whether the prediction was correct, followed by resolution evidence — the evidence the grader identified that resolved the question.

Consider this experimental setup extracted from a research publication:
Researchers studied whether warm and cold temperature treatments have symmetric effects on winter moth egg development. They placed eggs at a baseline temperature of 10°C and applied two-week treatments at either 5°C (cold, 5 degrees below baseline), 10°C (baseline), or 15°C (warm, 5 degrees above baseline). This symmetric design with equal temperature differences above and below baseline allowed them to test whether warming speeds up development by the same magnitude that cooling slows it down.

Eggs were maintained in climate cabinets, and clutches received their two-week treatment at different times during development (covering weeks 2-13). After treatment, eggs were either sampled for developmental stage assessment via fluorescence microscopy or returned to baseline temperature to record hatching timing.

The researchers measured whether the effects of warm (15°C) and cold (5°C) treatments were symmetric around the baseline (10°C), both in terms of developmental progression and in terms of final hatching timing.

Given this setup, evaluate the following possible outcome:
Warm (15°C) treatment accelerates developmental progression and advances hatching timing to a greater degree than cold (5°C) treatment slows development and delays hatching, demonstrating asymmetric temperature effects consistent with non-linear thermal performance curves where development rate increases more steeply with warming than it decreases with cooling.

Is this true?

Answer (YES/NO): YES